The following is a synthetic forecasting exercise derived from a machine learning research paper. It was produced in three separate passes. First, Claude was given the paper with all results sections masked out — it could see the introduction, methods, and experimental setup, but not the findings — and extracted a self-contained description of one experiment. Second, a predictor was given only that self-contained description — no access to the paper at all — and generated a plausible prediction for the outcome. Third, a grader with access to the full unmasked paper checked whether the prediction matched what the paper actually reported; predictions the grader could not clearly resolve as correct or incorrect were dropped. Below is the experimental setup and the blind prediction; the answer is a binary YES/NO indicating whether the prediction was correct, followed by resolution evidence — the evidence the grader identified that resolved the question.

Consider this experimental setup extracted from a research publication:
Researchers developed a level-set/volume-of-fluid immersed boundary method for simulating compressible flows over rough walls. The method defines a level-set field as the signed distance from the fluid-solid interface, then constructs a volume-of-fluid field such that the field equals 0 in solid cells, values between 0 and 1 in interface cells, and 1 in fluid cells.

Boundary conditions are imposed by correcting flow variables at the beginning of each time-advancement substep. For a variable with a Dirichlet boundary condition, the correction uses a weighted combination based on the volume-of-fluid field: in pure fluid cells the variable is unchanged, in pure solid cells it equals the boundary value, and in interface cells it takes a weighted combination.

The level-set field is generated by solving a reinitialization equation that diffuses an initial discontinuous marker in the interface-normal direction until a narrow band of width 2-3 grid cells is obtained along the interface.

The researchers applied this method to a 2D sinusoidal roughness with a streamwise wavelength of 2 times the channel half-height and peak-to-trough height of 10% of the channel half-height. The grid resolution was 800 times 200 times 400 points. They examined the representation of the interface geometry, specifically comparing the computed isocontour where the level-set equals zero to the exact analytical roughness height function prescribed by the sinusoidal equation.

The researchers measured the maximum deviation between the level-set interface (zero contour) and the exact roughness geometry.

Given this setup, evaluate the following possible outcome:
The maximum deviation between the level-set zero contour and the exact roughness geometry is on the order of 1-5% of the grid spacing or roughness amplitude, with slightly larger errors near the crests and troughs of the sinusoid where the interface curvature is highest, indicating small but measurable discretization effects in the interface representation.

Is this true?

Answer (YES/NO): NO